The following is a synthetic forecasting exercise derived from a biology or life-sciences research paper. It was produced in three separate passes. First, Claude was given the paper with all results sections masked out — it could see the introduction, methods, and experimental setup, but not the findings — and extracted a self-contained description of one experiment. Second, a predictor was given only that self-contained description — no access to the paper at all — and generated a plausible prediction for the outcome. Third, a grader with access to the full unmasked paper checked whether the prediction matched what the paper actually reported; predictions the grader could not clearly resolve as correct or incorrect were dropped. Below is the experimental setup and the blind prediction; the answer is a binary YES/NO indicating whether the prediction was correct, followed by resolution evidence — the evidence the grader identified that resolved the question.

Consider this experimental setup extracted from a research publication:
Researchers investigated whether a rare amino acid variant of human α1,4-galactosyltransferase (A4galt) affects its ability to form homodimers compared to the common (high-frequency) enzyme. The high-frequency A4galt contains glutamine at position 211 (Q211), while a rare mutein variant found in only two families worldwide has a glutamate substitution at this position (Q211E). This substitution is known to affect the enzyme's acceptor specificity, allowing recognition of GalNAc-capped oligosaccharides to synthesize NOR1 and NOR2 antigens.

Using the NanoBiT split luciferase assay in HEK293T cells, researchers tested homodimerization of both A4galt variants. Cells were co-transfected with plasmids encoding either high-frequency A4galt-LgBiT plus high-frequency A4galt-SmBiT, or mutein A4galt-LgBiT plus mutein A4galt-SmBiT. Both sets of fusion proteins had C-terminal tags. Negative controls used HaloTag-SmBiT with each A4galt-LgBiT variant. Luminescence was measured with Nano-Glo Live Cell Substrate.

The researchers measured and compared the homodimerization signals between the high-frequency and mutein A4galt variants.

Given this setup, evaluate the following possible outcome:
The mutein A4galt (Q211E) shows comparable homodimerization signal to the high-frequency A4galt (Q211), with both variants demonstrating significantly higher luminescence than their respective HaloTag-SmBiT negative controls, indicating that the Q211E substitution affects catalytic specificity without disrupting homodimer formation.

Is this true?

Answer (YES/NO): YES